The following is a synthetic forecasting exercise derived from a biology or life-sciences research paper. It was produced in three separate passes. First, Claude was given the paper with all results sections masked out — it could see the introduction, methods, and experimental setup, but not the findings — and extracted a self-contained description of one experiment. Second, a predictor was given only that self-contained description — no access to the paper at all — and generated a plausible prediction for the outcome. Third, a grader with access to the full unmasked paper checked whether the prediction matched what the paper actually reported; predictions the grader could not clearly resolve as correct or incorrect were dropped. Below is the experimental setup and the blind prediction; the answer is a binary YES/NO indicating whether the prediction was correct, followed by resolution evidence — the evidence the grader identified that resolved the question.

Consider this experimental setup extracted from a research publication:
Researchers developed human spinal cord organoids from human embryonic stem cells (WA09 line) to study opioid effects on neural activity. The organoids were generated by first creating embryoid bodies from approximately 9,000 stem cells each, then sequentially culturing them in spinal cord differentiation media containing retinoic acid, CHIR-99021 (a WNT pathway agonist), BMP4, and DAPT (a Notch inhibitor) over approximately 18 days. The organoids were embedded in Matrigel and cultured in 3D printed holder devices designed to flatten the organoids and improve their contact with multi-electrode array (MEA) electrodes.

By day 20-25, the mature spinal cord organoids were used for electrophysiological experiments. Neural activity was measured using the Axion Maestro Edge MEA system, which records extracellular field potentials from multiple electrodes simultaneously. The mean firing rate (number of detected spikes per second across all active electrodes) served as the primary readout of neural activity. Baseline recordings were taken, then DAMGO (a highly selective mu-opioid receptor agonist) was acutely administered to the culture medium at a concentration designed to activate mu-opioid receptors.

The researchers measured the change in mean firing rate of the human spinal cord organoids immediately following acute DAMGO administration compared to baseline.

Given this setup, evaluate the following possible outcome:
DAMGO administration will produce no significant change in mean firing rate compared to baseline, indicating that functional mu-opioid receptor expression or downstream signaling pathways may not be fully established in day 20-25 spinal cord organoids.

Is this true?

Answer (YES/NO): NO